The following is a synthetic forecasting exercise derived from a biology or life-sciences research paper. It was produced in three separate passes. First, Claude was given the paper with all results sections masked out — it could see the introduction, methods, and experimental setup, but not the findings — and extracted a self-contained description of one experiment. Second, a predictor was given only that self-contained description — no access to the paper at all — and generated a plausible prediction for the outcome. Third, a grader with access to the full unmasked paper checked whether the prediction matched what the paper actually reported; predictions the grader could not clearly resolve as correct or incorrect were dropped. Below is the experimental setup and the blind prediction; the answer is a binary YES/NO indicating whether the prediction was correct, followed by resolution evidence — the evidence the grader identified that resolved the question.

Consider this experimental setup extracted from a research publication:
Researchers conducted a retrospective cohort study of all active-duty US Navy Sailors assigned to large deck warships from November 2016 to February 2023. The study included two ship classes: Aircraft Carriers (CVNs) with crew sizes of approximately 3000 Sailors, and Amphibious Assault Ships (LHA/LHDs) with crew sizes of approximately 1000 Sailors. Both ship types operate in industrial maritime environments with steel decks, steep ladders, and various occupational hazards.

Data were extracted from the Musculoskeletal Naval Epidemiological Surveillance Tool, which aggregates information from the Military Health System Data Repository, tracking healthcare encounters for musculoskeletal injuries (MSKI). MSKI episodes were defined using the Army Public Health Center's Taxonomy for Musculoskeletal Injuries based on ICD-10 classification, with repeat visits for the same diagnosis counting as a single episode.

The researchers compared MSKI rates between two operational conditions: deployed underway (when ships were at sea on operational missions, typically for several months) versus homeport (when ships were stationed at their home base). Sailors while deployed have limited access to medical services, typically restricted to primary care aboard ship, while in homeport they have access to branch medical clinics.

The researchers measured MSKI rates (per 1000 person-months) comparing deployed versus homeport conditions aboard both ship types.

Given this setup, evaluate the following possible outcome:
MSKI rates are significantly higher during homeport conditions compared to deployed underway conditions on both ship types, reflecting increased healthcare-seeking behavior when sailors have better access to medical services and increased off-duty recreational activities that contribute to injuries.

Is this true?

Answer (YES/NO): YES